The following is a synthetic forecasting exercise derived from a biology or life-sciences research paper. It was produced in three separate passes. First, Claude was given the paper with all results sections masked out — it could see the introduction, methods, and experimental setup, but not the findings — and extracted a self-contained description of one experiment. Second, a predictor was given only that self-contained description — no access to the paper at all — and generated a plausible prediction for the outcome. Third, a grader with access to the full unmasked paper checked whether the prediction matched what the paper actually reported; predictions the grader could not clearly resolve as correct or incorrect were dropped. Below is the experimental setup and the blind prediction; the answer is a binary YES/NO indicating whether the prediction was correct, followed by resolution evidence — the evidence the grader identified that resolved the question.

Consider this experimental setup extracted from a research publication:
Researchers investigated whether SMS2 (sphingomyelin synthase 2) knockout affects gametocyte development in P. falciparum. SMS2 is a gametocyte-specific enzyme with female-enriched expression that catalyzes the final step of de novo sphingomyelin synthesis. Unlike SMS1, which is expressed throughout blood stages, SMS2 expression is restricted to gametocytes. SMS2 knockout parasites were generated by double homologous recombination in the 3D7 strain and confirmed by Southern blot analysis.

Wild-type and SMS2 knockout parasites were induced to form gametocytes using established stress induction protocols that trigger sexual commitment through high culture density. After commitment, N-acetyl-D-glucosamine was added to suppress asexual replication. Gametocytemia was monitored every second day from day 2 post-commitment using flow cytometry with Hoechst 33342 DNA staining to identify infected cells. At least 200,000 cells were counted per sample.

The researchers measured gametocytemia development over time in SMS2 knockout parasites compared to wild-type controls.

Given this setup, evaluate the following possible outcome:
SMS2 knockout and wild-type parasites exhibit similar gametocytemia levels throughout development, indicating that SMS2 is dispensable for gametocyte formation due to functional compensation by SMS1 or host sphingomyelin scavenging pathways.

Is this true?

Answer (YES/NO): NO